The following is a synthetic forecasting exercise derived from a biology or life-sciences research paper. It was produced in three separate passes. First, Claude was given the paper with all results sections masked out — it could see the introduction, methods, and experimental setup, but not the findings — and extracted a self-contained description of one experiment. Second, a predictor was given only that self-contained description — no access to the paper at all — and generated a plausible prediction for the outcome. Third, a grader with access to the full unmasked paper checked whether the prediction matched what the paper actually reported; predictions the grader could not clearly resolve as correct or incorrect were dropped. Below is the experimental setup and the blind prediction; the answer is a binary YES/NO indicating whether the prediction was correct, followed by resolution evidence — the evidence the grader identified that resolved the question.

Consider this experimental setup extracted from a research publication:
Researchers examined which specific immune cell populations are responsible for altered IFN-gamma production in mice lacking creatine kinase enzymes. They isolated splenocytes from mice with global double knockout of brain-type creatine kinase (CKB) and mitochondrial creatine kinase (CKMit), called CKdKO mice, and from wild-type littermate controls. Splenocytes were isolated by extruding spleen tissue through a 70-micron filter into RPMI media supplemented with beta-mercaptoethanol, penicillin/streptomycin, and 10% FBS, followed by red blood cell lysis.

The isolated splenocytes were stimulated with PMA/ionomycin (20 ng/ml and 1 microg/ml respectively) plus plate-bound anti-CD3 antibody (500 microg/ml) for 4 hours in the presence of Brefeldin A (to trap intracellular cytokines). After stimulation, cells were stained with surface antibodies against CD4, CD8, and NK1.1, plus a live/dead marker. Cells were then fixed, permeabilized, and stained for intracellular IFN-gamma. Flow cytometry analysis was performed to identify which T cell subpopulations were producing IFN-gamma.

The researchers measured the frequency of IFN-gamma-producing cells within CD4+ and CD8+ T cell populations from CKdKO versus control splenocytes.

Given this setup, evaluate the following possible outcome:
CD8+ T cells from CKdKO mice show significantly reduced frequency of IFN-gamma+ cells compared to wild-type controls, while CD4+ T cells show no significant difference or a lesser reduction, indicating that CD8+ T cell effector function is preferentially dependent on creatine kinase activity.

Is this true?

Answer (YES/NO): NO